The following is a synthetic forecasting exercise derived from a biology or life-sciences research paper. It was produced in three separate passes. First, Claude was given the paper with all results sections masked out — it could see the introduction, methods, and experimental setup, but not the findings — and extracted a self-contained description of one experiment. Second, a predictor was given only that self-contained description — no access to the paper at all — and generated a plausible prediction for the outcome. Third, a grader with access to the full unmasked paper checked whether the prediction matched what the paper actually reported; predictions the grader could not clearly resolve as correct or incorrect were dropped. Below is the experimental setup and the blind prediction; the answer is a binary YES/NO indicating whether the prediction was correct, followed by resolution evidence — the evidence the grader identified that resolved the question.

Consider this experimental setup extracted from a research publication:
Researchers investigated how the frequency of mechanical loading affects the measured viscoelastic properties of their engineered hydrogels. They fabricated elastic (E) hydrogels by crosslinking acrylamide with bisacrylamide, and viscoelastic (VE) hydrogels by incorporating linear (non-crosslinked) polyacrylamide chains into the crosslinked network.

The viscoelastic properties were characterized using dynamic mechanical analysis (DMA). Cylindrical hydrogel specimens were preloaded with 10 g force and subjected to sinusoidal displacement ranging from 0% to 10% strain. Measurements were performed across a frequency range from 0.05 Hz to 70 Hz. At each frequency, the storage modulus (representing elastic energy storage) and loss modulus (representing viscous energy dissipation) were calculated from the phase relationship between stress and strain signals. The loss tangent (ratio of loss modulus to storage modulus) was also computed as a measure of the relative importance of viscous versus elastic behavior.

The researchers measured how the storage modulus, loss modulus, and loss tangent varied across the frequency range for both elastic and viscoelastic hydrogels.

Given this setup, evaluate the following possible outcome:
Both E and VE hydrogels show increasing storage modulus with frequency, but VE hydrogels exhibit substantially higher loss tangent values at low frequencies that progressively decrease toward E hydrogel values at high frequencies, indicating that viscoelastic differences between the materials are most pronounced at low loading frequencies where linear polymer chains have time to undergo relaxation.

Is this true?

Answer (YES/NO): NO